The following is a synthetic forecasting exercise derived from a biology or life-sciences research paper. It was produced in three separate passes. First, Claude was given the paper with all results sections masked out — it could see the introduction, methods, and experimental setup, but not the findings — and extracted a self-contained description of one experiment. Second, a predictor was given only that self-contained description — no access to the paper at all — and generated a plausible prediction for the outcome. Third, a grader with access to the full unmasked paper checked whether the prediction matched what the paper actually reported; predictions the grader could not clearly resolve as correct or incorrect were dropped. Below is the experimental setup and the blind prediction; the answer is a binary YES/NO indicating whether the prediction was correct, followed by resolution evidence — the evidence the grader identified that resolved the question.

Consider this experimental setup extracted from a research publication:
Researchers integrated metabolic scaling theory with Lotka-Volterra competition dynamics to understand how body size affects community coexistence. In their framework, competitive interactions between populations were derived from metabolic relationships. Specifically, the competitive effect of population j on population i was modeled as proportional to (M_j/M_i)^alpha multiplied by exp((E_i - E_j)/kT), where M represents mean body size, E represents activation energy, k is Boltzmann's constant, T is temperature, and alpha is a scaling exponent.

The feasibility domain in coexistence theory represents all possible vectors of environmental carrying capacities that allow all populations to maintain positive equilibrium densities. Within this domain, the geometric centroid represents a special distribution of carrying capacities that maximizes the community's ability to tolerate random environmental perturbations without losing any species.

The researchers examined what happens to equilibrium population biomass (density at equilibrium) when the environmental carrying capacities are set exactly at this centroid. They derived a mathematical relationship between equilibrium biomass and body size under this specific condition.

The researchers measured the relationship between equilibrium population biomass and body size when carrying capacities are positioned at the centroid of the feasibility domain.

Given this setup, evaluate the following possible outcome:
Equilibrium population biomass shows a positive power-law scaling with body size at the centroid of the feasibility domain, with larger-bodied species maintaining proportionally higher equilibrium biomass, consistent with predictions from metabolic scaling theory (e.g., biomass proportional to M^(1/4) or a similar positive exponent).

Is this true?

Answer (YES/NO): NO